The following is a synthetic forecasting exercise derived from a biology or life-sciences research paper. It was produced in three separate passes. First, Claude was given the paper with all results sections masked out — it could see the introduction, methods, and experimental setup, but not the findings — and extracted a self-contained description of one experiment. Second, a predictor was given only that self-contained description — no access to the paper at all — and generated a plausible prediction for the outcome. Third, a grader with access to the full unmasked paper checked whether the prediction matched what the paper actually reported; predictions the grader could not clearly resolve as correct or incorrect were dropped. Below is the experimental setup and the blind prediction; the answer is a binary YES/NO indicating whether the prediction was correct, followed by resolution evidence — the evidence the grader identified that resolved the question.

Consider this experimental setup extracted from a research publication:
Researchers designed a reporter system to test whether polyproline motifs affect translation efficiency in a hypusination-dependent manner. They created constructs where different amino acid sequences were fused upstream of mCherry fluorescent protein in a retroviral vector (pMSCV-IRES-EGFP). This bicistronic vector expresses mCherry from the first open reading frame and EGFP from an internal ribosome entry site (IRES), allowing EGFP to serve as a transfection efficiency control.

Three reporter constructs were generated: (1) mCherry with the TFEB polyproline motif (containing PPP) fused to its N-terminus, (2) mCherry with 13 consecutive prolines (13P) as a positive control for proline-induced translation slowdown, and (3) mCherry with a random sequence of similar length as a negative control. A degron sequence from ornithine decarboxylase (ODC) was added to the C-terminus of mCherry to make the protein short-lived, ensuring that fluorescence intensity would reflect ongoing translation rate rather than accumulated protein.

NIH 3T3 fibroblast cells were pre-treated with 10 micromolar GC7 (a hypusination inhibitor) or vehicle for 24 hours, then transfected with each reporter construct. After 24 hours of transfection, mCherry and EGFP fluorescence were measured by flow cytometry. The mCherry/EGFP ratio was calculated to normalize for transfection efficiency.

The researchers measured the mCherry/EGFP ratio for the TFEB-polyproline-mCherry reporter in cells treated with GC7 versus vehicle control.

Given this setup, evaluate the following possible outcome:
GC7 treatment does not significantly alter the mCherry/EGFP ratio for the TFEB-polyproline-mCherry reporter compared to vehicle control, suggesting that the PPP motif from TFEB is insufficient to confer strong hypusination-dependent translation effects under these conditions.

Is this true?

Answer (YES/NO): NO